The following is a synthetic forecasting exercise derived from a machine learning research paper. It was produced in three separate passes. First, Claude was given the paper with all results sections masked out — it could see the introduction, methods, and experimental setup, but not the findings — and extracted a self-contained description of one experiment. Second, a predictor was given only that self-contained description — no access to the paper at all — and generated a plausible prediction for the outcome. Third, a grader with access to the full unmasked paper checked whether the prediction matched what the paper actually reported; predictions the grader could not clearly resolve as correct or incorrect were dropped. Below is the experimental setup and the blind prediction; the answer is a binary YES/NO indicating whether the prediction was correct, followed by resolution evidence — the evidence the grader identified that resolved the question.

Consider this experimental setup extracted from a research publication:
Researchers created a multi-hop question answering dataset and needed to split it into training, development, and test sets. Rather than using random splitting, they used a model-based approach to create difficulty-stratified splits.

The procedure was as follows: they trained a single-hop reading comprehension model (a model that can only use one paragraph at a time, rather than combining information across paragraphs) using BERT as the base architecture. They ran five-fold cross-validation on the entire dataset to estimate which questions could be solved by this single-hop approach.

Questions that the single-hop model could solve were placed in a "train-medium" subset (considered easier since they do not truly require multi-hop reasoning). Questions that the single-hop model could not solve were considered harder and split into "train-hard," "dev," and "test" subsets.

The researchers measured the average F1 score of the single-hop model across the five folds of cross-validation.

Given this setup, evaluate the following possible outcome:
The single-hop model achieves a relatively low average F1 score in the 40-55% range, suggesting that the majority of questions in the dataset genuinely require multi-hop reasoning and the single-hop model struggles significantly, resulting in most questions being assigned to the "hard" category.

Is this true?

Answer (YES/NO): NO